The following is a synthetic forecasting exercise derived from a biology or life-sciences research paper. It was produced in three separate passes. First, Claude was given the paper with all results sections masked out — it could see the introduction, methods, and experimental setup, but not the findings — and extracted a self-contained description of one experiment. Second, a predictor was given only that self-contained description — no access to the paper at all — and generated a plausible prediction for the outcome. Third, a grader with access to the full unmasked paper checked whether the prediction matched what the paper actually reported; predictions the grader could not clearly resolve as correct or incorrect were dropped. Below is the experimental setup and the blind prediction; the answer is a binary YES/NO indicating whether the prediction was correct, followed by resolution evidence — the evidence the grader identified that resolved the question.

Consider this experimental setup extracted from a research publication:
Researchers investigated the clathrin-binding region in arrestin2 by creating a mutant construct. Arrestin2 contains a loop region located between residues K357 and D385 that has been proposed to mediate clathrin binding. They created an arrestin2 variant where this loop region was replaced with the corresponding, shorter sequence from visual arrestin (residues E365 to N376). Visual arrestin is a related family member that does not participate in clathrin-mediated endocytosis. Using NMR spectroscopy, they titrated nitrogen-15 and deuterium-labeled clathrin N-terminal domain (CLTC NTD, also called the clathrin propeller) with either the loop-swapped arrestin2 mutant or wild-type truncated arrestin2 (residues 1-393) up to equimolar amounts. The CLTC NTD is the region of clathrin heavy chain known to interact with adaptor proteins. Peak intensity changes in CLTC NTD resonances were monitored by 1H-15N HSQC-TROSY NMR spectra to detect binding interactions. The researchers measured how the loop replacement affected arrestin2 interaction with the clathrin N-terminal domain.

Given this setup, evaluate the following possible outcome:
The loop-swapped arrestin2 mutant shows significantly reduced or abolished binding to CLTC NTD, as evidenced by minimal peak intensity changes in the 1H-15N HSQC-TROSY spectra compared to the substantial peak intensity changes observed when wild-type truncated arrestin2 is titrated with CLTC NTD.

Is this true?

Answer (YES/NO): YES